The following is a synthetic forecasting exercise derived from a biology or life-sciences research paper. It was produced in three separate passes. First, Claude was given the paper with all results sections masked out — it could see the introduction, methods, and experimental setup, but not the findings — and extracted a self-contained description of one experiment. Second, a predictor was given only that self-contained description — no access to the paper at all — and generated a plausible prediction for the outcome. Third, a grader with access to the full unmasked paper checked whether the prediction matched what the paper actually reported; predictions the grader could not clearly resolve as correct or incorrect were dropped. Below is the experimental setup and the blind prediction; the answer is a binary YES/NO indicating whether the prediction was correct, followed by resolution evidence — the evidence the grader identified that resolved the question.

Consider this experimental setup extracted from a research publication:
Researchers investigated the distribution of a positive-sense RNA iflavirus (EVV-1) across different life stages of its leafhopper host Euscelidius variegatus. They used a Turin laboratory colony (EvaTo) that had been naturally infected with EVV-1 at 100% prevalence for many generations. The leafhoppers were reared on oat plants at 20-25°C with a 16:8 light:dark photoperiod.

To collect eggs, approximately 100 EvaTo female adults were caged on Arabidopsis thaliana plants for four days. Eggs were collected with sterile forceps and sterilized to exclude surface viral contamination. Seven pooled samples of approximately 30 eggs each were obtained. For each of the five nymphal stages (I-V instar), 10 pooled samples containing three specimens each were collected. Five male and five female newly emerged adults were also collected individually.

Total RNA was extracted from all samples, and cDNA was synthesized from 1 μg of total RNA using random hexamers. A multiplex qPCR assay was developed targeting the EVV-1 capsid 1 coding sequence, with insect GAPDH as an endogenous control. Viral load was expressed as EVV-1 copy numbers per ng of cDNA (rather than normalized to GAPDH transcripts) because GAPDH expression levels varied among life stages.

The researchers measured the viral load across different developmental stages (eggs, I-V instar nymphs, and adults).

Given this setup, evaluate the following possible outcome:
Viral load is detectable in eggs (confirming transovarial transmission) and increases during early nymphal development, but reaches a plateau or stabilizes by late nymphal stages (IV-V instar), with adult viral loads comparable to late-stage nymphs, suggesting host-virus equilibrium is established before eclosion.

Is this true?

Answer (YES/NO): NO